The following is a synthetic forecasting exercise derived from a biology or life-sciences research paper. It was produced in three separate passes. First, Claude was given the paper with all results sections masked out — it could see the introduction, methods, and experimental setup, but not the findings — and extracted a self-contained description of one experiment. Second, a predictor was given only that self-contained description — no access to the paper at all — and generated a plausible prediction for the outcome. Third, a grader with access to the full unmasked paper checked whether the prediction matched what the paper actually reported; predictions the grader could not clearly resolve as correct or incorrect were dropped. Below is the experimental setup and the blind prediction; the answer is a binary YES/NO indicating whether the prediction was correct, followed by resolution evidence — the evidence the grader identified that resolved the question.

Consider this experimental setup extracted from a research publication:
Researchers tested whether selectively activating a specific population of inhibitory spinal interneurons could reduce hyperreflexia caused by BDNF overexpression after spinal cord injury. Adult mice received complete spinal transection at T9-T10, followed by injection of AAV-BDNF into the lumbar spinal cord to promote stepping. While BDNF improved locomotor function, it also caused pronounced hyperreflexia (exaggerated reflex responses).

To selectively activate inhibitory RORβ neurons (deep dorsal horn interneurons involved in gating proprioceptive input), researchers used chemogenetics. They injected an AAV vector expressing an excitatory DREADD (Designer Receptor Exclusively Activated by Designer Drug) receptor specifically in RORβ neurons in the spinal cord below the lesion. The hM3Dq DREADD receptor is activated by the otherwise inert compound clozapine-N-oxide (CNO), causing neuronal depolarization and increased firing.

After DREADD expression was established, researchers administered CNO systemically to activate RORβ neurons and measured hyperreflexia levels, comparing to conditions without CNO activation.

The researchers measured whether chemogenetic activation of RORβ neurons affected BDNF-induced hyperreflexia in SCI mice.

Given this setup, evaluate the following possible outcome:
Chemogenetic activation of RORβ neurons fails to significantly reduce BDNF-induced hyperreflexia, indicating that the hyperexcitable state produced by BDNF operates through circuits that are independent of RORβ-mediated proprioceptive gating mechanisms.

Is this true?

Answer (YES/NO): NO